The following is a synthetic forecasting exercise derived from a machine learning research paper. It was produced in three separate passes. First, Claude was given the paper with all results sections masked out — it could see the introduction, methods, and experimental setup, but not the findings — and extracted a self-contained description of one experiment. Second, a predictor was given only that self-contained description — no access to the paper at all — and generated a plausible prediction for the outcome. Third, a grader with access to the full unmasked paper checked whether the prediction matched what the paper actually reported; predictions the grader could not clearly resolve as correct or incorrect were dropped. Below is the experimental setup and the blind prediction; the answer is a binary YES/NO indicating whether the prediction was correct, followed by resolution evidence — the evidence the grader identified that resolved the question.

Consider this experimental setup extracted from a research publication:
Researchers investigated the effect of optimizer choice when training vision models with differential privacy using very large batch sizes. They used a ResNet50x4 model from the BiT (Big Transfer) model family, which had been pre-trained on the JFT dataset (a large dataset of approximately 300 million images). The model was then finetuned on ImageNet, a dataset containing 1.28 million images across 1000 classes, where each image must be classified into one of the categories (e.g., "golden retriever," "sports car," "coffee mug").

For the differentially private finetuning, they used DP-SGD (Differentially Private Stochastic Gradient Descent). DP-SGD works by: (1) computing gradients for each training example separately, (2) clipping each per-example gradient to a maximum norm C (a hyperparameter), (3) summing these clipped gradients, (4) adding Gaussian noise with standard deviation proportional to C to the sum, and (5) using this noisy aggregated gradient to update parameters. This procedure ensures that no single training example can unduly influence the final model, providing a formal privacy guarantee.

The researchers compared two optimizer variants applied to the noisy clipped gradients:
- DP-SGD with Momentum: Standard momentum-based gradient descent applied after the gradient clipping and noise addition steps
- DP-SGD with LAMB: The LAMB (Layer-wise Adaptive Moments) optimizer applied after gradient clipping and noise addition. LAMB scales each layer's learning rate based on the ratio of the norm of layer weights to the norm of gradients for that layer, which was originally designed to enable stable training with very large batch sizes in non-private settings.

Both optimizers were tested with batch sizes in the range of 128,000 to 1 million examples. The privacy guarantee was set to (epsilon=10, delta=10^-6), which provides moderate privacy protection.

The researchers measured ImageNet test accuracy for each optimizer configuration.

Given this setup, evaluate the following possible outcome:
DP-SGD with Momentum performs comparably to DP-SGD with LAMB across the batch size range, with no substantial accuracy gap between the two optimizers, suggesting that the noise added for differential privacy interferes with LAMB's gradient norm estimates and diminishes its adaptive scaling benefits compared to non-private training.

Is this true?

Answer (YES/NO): NO